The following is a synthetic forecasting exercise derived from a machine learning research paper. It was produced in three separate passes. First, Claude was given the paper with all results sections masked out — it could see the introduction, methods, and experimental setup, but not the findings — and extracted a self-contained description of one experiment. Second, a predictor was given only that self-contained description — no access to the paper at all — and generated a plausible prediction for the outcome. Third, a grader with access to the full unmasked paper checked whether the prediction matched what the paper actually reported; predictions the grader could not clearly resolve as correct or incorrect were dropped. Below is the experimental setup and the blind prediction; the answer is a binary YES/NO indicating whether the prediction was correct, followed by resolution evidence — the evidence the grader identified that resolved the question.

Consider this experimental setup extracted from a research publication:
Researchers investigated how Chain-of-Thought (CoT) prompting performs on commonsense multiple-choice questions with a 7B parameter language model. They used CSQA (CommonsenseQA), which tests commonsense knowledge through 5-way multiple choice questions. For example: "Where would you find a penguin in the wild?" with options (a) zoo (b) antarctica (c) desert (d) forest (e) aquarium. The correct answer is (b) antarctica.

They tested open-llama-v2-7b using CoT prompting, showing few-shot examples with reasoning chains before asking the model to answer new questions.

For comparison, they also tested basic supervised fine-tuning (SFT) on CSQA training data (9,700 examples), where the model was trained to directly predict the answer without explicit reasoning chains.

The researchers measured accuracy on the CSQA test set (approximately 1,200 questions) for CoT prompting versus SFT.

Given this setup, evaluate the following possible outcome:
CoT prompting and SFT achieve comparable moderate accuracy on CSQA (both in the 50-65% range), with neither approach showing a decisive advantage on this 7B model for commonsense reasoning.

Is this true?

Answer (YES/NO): NO